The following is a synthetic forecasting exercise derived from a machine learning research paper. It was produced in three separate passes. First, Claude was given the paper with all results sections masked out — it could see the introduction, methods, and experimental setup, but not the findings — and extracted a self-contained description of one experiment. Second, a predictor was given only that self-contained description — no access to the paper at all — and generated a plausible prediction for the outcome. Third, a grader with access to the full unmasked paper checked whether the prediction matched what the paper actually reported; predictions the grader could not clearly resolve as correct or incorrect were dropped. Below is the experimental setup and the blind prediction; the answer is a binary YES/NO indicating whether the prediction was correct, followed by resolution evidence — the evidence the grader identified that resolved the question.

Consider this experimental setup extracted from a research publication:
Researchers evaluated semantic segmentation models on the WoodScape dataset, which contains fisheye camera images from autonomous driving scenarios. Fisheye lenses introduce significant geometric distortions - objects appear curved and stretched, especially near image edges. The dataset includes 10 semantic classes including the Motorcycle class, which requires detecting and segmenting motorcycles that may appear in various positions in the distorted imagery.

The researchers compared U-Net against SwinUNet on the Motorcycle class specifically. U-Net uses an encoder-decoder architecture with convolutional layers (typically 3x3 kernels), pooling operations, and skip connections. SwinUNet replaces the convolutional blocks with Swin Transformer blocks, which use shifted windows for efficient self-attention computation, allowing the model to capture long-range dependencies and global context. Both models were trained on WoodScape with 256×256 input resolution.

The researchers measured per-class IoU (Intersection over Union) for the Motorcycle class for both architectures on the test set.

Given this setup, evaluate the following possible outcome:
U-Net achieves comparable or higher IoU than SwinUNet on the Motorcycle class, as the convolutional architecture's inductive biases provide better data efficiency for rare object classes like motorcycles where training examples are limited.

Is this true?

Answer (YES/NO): NO